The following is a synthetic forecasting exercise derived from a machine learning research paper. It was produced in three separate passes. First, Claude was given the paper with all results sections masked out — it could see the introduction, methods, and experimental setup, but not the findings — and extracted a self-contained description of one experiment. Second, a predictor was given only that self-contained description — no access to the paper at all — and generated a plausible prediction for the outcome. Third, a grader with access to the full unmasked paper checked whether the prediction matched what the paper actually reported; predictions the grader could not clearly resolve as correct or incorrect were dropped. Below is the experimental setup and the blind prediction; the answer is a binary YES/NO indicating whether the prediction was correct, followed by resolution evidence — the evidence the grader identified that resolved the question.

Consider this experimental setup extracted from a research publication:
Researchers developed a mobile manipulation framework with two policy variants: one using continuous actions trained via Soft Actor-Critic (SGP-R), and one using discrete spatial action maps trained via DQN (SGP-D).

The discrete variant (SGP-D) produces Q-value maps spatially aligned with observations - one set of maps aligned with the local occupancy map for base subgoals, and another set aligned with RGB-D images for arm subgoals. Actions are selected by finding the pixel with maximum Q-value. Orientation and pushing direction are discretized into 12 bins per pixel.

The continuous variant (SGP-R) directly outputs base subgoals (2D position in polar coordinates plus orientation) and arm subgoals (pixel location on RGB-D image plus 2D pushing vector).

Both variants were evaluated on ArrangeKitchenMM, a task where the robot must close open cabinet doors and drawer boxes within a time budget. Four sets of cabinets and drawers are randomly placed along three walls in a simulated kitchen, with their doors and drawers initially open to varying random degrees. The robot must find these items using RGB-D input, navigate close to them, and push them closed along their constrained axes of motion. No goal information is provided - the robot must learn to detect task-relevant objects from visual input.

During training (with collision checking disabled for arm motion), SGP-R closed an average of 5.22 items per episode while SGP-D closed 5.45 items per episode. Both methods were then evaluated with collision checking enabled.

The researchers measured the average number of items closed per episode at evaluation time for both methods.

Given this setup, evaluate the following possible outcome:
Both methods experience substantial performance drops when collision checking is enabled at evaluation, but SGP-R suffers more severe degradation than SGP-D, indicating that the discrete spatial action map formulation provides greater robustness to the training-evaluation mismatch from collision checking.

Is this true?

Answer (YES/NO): NO